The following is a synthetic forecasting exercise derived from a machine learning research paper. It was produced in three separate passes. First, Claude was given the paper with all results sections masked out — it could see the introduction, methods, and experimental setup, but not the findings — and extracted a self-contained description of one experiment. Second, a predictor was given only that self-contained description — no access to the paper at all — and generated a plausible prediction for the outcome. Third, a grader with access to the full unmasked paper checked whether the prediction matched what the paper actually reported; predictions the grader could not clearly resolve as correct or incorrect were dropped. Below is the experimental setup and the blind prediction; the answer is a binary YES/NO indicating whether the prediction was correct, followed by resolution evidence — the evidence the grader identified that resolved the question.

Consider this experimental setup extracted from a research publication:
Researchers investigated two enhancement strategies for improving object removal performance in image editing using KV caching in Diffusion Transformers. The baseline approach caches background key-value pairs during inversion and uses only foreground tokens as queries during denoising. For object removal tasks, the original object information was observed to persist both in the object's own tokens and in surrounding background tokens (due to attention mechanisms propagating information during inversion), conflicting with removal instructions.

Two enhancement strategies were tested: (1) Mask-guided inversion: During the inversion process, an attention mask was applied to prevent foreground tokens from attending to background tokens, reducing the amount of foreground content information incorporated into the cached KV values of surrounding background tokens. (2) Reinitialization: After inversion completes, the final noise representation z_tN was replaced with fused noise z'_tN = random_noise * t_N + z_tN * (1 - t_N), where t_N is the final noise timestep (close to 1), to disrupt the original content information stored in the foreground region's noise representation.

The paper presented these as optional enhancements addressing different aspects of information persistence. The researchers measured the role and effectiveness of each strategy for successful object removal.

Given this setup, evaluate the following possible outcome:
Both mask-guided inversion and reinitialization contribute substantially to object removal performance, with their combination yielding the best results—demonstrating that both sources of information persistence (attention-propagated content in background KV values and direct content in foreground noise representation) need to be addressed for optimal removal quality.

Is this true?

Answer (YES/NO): NO